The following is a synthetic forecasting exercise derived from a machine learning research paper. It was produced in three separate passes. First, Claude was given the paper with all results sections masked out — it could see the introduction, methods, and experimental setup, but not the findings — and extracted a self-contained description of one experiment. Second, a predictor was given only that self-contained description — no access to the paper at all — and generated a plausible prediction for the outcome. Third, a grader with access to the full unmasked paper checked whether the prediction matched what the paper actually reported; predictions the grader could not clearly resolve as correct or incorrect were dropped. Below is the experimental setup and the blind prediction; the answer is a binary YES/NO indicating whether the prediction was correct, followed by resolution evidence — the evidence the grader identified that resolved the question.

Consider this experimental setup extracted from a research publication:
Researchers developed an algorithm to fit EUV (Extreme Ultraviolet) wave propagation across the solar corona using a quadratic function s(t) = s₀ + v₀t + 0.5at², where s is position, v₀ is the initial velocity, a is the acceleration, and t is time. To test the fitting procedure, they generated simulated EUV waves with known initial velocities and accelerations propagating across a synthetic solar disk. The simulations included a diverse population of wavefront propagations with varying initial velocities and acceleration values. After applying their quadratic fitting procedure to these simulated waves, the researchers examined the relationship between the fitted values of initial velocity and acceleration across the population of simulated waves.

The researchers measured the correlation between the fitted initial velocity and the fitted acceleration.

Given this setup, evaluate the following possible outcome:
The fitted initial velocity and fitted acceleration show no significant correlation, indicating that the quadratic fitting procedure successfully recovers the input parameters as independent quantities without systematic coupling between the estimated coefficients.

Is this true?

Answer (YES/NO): NO